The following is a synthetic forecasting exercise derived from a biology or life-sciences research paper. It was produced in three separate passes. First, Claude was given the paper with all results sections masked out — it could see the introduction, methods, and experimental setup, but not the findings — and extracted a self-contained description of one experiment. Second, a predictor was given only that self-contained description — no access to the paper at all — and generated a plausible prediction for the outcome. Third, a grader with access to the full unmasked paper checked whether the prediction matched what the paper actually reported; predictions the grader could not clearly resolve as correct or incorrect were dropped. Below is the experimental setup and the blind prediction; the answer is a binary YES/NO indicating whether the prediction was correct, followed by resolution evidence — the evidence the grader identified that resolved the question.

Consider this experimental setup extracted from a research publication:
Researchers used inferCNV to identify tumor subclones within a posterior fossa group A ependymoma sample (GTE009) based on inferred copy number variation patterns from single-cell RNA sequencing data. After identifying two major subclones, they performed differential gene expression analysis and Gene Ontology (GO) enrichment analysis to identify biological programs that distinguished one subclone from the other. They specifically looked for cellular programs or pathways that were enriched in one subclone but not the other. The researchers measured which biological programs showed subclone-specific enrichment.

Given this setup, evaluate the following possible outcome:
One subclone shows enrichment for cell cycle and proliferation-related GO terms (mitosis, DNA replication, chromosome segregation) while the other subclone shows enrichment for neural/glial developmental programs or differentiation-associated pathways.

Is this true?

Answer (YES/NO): NO